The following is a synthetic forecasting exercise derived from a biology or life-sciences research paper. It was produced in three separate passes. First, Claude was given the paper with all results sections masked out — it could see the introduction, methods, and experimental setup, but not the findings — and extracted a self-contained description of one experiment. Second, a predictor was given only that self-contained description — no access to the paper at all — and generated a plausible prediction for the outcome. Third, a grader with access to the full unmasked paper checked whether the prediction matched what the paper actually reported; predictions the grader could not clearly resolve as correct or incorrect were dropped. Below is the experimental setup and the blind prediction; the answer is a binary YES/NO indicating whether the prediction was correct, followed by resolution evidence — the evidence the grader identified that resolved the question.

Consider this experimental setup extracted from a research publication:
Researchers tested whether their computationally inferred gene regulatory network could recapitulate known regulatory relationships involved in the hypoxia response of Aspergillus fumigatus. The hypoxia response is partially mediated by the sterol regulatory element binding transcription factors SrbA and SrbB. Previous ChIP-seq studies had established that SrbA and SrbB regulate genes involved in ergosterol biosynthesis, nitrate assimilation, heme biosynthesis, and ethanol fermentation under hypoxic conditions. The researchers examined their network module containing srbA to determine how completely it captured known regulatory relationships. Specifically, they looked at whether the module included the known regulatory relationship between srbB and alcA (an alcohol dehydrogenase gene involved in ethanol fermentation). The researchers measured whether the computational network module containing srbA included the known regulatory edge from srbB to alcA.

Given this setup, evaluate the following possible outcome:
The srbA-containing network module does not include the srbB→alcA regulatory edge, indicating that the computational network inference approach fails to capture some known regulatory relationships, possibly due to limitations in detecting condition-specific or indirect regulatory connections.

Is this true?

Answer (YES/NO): YES